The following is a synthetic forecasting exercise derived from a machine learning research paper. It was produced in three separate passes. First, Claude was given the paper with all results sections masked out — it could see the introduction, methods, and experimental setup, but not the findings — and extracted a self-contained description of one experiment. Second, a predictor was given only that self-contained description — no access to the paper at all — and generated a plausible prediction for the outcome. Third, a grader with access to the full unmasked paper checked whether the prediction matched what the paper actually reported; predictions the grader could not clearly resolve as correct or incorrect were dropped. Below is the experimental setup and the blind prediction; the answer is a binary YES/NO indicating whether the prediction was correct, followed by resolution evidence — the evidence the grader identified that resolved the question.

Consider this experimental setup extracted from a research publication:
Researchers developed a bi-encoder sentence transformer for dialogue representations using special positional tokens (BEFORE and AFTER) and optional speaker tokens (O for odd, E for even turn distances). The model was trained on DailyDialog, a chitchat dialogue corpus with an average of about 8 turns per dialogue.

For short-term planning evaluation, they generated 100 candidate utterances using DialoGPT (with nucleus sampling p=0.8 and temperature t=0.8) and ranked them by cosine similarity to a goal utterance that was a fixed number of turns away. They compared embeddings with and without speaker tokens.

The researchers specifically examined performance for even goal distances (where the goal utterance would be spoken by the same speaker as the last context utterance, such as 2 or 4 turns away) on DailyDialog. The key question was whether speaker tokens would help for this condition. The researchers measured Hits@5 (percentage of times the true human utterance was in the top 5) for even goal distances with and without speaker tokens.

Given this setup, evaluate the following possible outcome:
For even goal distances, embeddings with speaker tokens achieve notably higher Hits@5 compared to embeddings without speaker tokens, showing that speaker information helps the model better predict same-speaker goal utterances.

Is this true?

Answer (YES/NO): NO